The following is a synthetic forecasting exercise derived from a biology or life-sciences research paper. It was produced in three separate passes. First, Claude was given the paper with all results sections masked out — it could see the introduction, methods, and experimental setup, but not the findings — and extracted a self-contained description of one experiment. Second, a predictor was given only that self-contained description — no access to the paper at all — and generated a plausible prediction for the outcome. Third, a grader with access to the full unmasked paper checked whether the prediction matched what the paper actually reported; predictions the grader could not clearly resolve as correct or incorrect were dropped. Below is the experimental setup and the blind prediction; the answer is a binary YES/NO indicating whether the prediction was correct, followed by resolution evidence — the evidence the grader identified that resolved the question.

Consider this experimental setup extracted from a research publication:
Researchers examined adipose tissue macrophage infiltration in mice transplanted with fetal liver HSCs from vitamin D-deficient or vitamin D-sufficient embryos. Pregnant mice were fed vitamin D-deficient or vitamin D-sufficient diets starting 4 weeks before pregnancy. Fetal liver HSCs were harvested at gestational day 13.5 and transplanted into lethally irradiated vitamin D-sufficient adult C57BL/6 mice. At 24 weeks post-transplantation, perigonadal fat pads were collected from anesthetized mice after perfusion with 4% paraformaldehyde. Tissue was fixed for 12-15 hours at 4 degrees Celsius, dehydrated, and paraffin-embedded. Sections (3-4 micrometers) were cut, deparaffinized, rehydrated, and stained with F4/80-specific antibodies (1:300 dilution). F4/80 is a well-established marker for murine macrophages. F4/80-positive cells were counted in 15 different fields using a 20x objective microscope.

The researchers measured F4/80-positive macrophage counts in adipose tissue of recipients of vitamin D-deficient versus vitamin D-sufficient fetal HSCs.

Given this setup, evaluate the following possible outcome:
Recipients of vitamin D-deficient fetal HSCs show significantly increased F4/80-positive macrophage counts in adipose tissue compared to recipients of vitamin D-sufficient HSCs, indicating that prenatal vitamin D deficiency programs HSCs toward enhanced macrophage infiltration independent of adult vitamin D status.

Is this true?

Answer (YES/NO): YES